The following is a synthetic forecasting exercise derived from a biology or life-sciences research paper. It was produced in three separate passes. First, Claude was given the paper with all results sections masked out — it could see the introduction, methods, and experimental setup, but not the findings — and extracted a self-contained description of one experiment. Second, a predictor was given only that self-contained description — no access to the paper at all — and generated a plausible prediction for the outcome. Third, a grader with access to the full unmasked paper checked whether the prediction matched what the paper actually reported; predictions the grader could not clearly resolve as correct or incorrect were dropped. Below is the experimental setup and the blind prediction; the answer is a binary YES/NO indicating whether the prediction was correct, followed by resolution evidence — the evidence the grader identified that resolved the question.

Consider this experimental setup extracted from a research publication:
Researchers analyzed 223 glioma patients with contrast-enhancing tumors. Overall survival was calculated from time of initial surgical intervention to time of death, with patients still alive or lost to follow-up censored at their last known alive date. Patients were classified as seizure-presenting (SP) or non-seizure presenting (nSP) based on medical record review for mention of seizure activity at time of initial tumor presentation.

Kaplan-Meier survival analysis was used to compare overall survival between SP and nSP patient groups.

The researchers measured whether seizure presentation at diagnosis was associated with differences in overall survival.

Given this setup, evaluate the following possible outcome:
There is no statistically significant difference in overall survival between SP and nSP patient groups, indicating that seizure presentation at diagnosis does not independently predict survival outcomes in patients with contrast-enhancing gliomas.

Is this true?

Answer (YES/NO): YES